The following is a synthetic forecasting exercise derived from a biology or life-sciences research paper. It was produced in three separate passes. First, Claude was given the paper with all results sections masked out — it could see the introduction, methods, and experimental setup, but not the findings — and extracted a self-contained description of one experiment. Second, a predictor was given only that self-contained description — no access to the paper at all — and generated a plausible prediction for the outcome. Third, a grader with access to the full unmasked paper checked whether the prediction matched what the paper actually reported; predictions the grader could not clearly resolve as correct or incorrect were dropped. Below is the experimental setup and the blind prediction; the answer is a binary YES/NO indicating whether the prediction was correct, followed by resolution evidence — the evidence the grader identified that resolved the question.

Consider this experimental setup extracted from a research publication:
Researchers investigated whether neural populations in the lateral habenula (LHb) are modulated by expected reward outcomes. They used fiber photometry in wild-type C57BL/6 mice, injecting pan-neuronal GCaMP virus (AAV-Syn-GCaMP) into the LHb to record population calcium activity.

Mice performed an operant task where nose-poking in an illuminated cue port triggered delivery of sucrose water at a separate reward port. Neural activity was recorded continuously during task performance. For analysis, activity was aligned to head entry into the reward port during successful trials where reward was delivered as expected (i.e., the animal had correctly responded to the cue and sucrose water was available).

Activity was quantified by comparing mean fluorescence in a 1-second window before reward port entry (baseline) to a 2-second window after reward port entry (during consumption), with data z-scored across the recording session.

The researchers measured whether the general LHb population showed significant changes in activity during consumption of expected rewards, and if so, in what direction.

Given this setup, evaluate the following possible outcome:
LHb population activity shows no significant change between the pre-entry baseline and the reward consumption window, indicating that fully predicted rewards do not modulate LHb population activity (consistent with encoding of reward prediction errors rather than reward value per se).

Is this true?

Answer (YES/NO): NO